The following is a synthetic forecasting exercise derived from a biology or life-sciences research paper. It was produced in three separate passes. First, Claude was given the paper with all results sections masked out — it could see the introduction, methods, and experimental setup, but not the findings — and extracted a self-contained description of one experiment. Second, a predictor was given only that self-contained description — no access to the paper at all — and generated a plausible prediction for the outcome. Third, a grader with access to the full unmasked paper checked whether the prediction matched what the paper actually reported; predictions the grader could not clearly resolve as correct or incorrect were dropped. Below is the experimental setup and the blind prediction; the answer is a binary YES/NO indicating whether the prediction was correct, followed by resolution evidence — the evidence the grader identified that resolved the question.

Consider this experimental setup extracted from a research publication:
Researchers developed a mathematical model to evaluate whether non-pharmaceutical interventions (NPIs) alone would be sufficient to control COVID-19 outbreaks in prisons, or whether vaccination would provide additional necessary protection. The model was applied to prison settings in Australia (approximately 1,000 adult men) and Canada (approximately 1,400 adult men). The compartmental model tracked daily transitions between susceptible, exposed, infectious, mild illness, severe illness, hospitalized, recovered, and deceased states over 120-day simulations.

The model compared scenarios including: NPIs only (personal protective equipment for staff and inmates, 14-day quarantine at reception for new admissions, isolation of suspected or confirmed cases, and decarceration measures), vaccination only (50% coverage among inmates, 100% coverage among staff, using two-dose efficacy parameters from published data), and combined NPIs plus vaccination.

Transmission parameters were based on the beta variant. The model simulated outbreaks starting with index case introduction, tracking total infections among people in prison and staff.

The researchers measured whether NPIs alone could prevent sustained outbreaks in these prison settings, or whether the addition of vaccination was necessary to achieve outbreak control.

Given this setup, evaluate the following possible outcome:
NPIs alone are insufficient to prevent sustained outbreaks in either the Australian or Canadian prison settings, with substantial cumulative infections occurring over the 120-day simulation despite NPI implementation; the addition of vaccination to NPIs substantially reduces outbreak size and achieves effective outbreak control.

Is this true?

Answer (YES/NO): YES